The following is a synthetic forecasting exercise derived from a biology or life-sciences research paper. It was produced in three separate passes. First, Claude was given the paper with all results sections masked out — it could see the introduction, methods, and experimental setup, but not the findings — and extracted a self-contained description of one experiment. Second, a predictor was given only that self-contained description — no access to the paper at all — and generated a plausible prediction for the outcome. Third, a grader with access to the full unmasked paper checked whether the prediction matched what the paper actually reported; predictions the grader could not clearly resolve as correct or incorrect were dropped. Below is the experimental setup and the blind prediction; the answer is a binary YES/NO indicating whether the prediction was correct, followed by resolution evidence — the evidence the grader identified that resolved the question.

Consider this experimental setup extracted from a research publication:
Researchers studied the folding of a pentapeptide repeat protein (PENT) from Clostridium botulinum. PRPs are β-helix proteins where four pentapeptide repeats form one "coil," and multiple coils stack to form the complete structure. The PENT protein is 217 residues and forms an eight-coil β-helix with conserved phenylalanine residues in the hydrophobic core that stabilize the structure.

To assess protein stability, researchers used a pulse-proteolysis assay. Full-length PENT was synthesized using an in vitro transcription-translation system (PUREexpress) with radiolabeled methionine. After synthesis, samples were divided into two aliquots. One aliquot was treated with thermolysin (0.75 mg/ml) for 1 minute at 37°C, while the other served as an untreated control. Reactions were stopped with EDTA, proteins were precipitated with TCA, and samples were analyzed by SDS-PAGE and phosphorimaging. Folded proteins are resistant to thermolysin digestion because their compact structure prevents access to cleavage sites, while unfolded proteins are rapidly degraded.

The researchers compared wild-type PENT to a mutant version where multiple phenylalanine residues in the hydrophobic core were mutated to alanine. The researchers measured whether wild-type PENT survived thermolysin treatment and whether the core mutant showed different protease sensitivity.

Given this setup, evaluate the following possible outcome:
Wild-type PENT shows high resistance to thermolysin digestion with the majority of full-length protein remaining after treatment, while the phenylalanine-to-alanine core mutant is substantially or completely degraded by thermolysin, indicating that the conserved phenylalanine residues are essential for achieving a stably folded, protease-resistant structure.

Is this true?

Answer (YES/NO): NO